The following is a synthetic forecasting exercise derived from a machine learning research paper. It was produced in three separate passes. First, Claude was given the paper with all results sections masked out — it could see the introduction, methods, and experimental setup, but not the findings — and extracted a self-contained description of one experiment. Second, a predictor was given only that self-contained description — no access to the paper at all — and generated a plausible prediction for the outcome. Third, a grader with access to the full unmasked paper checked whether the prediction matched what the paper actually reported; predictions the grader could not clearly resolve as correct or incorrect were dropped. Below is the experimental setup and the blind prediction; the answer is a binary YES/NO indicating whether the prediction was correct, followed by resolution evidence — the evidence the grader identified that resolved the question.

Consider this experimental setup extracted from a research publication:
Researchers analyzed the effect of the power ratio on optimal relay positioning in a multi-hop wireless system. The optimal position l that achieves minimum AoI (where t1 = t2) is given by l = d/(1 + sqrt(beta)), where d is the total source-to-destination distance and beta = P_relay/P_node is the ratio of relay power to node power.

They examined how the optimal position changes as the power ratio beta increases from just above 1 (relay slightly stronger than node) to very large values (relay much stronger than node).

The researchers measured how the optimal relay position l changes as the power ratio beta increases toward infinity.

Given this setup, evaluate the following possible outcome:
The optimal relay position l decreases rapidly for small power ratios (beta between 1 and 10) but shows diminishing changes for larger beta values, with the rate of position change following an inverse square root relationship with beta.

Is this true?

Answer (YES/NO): NO